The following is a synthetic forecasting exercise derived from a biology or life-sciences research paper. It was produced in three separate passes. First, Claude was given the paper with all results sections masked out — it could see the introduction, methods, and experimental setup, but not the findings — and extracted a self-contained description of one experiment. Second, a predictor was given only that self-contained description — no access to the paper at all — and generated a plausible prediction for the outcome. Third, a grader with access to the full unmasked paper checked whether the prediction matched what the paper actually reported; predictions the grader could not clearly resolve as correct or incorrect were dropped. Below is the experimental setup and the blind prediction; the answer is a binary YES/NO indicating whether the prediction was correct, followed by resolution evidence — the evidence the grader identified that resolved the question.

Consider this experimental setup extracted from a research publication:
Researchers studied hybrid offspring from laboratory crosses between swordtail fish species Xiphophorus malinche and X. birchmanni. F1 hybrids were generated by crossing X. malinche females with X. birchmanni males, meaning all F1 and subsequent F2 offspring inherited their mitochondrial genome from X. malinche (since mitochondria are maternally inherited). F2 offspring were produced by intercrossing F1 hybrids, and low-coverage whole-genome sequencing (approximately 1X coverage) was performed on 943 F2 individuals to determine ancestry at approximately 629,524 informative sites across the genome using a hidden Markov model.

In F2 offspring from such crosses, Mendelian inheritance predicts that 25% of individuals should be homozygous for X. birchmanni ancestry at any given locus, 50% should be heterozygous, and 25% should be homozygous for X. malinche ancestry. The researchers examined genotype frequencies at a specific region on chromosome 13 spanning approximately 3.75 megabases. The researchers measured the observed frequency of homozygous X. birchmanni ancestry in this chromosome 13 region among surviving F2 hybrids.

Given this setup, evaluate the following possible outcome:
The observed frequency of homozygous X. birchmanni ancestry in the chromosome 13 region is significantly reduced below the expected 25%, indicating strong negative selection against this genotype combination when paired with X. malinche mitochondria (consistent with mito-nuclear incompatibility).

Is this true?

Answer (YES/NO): YES